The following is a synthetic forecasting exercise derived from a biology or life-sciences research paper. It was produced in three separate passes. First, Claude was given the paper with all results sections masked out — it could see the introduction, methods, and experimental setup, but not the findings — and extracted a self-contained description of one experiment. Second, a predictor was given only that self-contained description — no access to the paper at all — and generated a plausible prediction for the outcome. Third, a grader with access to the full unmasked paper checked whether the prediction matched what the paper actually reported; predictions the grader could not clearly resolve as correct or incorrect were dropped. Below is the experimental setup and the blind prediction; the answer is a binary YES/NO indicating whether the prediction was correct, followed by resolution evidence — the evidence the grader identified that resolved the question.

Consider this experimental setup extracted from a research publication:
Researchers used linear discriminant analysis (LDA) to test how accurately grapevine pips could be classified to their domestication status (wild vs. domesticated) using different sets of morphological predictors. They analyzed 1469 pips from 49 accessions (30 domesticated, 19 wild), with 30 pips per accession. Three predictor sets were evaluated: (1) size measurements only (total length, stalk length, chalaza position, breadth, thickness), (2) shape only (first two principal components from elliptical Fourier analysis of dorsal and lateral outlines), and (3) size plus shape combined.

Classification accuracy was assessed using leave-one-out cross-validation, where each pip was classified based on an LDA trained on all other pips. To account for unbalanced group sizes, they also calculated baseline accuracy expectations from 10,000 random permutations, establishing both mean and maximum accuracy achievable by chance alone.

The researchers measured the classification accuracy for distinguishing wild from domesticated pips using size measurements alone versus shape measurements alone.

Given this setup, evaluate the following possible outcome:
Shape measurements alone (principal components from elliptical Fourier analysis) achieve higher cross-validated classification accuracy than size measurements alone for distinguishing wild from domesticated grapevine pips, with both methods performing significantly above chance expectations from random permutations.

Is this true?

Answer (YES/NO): YES